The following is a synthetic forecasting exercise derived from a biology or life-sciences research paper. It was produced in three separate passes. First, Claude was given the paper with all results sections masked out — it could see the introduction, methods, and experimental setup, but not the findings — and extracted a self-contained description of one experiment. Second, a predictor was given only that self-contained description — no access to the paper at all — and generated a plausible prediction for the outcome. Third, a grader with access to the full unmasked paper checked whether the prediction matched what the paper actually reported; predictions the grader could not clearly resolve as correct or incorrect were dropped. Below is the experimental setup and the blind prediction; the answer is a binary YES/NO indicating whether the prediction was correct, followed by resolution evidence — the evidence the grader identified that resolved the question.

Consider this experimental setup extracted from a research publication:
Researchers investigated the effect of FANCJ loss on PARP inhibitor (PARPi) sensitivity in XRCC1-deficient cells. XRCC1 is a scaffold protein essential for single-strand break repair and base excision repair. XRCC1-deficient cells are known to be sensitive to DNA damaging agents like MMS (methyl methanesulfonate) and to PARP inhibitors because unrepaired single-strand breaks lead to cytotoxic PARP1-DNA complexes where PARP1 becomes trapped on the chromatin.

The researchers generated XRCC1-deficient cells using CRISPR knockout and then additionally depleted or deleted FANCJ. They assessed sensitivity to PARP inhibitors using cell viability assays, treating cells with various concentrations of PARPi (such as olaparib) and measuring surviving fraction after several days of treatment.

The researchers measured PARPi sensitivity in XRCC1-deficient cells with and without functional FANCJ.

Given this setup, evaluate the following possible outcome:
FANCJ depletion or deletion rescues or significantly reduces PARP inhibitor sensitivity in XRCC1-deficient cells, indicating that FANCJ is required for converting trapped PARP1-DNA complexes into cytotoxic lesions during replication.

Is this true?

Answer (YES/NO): NO